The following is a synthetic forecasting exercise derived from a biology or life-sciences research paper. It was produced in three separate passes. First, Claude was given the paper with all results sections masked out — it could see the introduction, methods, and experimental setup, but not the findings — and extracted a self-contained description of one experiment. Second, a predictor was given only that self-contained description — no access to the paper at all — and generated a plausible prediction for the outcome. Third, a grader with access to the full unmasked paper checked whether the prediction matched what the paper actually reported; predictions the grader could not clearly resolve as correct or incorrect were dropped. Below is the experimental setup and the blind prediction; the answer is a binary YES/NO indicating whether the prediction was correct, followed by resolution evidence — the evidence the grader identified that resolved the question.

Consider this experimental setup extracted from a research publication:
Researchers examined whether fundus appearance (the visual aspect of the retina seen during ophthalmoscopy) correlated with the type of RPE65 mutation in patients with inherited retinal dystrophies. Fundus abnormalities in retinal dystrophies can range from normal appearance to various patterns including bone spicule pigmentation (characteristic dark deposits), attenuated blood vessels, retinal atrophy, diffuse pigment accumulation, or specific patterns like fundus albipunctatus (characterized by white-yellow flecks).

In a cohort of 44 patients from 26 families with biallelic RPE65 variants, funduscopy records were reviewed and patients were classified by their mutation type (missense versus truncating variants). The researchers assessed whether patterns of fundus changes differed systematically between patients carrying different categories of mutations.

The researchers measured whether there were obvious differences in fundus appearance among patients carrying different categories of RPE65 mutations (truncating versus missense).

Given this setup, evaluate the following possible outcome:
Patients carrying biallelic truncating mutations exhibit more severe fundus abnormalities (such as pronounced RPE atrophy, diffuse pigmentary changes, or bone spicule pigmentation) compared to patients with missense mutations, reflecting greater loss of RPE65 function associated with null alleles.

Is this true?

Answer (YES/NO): NO